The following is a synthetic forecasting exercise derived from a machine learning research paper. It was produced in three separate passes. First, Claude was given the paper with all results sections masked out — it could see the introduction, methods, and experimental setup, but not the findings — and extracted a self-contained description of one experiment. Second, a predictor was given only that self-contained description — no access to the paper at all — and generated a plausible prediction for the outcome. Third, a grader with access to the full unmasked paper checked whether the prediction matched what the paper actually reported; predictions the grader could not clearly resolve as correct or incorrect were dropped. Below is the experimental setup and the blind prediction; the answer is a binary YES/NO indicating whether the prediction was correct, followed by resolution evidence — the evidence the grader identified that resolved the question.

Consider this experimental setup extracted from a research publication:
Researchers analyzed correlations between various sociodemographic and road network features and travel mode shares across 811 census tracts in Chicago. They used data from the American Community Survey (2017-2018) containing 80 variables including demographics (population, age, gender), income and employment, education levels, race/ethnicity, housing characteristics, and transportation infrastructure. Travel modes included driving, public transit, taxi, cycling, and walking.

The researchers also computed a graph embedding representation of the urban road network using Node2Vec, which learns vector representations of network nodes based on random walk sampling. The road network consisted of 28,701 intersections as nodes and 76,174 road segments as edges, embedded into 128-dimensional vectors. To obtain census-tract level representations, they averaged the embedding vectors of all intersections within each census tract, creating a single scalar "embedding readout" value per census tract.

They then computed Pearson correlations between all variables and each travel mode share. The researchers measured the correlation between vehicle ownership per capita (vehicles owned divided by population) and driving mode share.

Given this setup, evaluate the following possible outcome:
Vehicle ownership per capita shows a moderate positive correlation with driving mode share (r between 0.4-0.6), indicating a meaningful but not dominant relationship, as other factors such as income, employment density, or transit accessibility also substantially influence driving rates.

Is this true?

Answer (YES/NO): NO